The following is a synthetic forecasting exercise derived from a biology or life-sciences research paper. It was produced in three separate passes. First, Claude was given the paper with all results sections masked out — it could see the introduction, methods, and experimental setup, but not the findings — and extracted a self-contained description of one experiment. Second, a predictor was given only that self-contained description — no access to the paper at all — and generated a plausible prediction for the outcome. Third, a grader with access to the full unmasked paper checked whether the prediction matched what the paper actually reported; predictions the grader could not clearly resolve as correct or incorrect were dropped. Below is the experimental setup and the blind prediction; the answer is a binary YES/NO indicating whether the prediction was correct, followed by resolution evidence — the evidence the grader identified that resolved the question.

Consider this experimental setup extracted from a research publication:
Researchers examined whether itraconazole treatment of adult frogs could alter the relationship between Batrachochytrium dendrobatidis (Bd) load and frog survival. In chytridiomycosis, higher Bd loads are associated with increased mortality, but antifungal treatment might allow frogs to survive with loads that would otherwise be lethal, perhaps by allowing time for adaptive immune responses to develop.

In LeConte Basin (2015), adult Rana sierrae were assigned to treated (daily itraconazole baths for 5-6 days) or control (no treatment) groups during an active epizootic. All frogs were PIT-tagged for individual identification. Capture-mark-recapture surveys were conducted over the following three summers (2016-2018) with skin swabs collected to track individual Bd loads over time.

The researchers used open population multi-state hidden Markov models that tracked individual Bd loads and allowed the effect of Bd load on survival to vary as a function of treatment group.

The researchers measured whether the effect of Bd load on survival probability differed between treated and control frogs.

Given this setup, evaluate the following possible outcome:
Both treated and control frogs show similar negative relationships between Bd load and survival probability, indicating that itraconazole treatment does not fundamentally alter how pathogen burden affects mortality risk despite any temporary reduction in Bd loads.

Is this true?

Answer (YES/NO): NO